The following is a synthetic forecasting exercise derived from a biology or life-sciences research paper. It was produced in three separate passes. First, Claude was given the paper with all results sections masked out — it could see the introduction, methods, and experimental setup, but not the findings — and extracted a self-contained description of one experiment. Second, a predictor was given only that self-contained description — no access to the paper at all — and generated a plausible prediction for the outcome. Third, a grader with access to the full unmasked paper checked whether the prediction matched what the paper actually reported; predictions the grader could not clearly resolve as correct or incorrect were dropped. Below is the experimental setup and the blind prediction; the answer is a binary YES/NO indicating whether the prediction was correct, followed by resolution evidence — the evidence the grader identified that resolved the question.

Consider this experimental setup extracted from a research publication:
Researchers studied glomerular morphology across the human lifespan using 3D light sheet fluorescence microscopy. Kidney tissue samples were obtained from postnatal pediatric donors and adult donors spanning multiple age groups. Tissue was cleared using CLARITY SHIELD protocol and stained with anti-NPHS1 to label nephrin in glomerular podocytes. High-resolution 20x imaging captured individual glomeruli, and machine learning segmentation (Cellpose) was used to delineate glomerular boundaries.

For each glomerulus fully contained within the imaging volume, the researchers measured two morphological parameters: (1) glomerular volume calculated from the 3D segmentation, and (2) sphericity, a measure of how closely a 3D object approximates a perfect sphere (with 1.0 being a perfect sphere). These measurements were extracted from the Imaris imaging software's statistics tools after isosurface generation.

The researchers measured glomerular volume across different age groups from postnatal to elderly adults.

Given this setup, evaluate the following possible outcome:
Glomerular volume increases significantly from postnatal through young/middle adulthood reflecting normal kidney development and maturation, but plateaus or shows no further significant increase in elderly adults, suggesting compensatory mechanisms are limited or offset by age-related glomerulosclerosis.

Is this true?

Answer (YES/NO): YES